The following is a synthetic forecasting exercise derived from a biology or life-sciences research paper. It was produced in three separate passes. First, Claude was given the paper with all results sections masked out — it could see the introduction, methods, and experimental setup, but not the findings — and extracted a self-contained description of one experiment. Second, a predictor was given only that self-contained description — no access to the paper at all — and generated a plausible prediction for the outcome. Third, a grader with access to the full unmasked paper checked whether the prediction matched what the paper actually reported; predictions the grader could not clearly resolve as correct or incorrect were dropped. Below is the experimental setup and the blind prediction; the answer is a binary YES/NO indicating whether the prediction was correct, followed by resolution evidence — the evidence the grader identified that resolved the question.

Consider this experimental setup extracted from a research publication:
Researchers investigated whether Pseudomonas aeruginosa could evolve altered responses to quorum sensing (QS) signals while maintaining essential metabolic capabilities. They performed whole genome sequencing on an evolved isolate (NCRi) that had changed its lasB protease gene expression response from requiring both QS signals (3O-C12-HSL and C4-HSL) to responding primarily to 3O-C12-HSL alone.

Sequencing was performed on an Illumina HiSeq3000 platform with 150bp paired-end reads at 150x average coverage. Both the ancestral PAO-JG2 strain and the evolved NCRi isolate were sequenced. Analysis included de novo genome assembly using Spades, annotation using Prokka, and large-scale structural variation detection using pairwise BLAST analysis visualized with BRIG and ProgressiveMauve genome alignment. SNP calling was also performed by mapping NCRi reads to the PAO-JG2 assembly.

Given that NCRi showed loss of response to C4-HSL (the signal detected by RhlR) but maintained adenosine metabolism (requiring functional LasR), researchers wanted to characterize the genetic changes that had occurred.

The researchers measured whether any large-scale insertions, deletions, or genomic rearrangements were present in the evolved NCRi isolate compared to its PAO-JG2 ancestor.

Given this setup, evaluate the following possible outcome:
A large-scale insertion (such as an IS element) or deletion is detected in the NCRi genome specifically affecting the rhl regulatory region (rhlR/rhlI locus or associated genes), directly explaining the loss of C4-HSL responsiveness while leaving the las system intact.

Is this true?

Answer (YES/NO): NO